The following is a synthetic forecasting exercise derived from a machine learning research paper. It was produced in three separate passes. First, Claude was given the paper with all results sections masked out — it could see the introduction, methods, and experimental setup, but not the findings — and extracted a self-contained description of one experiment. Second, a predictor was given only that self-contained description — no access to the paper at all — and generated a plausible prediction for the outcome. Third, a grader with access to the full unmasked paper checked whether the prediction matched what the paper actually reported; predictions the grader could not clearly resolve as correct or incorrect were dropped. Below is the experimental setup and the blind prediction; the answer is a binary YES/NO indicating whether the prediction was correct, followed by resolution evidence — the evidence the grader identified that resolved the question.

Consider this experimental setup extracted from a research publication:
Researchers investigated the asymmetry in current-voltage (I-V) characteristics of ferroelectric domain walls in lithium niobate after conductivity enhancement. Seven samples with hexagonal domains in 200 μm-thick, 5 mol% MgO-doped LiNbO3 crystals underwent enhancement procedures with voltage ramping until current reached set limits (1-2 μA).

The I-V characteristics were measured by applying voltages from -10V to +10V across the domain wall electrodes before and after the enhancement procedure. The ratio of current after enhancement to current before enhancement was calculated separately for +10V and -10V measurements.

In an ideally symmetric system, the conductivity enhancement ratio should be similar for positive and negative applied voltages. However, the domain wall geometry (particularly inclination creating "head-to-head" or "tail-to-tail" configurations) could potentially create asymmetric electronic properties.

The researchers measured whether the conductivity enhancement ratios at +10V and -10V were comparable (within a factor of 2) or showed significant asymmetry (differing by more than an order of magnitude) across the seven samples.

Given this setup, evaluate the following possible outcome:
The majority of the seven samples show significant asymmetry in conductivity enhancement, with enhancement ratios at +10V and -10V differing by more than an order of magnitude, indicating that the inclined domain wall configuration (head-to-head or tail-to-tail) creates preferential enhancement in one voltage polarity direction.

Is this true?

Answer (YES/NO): NO